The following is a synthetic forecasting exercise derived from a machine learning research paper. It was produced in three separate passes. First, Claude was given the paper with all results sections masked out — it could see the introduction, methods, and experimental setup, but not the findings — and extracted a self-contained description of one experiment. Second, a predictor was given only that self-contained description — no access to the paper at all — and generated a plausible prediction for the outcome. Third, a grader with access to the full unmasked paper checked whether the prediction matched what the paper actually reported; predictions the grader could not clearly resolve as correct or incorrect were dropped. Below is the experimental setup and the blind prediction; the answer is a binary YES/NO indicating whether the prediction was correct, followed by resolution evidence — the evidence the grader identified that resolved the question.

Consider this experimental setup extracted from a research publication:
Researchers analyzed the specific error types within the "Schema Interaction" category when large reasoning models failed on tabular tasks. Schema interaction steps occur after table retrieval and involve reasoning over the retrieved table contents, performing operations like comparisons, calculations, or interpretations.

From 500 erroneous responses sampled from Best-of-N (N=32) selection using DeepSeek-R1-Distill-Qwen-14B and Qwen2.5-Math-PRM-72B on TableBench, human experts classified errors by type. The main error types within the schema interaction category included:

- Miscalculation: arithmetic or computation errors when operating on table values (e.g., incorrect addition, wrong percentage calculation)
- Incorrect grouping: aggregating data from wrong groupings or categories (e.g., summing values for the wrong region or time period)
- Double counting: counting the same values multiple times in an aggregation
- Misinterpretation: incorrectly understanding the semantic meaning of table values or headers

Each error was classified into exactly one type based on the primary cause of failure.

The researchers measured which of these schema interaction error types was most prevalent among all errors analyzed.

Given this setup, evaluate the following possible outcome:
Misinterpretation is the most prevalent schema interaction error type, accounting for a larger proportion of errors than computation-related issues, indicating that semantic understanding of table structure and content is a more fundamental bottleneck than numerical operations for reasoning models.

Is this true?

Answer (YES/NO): NO